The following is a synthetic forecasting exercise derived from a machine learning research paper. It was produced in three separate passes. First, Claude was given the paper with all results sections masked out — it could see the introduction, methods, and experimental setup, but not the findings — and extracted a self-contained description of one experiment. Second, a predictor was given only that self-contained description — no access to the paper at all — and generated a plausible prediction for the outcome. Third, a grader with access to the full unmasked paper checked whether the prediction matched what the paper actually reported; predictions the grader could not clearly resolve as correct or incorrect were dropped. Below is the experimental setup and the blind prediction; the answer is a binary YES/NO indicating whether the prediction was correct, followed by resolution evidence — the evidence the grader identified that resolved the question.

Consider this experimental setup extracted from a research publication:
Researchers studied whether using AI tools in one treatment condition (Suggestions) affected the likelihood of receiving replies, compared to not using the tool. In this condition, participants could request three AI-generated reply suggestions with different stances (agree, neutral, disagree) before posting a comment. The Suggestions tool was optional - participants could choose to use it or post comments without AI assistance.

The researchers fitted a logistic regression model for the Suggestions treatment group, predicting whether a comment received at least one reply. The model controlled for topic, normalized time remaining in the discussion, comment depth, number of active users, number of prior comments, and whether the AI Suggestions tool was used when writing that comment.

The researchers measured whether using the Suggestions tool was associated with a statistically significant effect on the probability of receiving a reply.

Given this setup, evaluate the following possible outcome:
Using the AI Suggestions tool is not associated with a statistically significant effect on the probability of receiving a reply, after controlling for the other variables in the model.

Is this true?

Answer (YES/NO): YES